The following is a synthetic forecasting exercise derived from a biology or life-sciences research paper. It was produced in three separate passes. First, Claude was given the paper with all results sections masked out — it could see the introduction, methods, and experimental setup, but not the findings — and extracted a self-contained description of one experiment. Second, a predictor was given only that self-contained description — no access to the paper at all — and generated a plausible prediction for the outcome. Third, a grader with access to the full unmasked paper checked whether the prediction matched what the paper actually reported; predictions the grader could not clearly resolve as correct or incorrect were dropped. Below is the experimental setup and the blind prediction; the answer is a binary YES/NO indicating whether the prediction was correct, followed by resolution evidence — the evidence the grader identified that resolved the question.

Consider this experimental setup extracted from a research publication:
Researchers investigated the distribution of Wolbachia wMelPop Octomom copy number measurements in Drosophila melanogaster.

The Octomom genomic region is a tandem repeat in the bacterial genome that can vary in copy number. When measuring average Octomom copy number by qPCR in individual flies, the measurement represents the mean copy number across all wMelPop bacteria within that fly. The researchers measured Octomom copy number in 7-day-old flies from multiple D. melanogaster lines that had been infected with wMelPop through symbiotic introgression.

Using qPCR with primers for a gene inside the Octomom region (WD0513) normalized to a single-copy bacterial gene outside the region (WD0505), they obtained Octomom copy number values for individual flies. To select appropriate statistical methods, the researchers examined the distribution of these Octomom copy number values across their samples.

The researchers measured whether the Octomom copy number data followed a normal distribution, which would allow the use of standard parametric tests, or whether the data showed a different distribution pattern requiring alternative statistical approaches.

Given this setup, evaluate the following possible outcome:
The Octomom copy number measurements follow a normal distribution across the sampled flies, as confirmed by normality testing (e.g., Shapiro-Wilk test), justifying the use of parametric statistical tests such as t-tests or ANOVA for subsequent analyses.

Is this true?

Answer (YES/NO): NO